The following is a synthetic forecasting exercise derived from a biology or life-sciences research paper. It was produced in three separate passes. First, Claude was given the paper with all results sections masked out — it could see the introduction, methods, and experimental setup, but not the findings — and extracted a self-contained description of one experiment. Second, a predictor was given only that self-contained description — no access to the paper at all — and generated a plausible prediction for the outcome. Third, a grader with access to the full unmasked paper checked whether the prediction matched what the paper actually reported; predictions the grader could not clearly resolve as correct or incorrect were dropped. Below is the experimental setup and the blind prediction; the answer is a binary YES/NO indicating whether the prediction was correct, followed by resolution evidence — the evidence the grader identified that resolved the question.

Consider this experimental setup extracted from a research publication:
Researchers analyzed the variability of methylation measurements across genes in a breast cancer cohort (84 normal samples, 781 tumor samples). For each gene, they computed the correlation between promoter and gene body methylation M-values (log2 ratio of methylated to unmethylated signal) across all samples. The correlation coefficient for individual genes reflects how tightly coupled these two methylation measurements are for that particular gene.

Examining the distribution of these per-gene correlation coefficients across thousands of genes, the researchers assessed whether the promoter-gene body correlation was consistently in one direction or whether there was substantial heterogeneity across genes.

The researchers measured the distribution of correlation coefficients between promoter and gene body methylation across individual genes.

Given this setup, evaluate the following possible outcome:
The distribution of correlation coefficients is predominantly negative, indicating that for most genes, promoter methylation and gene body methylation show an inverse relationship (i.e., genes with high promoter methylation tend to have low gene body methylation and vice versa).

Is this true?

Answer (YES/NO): NO